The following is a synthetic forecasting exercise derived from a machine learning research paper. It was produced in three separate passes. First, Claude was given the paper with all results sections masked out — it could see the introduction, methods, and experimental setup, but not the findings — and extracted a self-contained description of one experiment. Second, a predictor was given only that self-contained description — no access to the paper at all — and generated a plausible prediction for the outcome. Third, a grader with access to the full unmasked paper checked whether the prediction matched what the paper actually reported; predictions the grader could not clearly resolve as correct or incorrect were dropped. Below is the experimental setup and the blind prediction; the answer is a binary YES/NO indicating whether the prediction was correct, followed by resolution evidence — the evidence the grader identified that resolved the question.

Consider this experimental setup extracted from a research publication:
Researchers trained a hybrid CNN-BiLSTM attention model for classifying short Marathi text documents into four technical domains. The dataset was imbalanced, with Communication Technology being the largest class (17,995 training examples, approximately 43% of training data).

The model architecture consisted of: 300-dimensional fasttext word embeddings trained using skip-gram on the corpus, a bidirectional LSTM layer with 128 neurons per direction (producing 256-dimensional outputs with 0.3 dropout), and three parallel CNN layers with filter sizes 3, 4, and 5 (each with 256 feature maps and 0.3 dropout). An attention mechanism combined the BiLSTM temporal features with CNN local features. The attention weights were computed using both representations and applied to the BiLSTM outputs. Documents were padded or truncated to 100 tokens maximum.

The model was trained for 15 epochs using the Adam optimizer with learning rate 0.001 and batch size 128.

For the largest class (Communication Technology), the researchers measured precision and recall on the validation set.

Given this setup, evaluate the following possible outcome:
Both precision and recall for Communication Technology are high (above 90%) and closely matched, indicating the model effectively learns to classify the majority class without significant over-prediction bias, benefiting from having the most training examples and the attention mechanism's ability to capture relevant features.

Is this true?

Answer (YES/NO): NO